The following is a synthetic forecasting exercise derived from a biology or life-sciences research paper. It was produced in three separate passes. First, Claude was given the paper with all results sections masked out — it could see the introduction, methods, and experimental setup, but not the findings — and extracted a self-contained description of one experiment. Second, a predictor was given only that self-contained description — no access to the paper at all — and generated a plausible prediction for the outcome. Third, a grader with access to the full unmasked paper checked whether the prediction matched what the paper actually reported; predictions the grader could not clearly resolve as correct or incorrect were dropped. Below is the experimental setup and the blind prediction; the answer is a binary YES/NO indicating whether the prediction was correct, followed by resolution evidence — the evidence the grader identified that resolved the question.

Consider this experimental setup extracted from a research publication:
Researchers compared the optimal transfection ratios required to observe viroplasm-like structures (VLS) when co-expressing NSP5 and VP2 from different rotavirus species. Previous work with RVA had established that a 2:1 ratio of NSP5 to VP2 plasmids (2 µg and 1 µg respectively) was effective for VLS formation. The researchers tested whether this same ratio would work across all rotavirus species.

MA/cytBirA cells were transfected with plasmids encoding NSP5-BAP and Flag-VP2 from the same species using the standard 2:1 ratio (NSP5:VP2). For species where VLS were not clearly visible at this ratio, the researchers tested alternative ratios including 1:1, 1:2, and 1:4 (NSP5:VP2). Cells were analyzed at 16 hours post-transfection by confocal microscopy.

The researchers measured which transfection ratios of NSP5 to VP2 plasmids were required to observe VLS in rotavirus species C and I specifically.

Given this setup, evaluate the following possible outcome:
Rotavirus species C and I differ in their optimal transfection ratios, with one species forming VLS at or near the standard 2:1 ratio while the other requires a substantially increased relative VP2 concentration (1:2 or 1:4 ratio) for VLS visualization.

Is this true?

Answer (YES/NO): NO